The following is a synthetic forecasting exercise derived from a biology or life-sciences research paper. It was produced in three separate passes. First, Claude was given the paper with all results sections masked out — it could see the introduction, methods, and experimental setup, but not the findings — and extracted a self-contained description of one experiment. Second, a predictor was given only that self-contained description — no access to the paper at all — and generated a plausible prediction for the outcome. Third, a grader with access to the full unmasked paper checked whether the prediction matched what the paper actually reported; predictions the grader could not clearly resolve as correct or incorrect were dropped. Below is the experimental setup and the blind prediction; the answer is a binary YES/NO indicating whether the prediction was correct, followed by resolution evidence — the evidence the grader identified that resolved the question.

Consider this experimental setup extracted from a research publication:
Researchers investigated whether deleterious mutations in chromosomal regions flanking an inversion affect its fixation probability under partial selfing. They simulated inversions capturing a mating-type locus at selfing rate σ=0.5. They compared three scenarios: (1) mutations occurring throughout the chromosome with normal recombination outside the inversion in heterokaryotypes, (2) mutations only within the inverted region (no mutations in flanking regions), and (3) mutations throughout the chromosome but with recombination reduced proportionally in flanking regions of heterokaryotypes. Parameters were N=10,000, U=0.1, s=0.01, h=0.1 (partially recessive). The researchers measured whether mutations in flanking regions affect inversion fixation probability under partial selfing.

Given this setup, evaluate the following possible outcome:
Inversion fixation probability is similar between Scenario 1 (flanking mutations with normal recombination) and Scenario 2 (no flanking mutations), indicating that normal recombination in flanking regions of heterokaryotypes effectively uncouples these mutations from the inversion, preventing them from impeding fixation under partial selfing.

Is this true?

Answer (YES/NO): NO